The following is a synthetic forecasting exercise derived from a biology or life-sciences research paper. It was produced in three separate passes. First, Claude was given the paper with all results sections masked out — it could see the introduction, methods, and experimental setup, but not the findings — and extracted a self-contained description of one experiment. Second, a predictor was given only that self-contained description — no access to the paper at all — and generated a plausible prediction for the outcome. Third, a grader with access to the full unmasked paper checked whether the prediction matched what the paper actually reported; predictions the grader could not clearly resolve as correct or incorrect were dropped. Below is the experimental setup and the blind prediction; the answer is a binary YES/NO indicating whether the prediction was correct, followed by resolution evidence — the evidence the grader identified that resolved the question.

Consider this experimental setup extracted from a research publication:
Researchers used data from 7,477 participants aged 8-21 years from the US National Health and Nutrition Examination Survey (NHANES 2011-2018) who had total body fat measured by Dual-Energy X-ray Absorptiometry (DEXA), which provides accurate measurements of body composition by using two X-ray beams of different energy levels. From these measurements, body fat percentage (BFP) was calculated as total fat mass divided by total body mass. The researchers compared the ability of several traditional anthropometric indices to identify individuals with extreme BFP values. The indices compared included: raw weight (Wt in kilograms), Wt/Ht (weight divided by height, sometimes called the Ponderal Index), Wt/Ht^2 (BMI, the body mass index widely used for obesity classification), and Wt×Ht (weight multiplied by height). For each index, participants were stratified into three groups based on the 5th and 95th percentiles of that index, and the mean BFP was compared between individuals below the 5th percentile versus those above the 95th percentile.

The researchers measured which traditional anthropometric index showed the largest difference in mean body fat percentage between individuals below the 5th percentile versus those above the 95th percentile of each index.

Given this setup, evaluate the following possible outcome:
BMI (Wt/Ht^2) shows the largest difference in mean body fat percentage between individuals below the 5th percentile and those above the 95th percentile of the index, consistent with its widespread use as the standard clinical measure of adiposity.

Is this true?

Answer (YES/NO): NO